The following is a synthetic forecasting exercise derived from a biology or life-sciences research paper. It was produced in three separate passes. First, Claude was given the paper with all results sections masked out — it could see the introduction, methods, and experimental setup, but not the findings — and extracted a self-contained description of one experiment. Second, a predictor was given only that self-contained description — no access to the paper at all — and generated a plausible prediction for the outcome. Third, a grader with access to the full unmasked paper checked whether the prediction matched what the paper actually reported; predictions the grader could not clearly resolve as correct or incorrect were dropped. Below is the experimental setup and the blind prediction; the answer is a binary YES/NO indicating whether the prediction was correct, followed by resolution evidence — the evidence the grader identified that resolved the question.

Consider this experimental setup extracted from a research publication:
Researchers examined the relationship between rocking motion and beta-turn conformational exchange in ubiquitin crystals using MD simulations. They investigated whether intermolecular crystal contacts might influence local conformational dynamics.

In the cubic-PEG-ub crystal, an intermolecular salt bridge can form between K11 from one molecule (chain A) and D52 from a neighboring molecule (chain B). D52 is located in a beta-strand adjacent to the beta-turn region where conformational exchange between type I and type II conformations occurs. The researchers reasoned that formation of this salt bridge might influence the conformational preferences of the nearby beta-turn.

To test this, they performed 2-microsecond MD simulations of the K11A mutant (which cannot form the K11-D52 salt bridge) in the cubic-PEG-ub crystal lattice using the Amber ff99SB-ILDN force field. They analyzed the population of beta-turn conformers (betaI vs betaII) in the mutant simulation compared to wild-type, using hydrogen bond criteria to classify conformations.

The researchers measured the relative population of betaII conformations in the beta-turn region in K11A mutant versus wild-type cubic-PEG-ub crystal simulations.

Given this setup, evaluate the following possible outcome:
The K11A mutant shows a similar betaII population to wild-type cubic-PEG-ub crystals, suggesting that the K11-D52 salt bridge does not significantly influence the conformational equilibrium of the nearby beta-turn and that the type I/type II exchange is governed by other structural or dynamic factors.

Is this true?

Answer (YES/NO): NO